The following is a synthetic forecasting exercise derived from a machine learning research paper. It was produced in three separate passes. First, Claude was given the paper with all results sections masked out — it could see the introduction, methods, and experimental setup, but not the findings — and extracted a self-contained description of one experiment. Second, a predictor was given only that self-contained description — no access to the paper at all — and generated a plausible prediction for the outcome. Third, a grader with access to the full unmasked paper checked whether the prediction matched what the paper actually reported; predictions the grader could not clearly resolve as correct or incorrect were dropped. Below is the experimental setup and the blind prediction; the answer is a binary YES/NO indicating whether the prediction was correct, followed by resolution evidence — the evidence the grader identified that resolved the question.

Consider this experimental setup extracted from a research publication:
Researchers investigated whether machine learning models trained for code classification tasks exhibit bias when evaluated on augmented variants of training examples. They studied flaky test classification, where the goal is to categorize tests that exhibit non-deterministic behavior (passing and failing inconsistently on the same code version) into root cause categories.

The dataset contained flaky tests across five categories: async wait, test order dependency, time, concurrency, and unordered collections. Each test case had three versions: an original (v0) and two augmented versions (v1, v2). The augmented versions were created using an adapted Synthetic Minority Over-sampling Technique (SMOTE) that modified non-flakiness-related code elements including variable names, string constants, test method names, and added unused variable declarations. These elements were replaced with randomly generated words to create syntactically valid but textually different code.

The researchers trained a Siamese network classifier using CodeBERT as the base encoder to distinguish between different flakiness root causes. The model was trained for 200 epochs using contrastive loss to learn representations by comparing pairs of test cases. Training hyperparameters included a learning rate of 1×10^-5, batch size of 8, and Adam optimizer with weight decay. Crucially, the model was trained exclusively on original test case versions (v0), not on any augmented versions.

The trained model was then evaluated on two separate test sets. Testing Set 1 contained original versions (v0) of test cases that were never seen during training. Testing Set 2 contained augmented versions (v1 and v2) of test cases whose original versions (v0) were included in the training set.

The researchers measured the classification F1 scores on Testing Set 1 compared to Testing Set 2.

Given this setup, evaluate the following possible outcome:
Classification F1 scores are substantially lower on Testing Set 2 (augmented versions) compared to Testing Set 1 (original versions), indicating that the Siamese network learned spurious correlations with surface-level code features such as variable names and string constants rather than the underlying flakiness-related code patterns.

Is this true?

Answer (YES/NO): NO